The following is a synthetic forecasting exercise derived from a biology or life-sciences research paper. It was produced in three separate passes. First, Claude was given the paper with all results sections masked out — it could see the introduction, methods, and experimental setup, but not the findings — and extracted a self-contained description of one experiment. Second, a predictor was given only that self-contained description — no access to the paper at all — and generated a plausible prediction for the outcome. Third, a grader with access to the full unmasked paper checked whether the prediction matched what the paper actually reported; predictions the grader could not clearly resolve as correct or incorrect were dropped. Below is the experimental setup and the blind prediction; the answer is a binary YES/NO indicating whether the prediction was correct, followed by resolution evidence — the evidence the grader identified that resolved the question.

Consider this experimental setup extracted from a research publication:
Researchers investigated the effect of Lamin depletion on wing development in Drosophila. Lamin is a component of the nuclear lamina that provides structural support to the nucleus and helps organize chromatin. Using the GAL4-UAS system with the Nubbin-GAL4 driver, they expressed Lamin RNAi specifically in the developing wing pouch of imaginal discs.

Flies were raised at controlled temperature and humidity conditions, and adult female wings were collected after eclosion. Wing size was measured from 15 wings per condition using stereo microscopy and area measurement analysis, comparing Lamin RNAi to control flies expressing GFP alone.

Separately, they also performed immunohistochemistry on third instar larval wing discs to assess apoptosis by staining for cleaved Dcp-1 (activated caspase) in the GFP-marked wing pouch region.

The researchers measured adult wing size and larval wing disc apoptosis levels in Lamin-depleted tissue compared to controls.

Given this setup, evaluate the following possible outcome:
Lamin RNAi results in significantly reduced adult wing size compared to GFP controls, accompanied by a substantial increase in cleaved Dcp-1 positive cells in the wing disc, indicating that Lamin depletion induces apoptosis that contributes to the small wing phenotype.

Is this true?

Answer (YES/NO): NO